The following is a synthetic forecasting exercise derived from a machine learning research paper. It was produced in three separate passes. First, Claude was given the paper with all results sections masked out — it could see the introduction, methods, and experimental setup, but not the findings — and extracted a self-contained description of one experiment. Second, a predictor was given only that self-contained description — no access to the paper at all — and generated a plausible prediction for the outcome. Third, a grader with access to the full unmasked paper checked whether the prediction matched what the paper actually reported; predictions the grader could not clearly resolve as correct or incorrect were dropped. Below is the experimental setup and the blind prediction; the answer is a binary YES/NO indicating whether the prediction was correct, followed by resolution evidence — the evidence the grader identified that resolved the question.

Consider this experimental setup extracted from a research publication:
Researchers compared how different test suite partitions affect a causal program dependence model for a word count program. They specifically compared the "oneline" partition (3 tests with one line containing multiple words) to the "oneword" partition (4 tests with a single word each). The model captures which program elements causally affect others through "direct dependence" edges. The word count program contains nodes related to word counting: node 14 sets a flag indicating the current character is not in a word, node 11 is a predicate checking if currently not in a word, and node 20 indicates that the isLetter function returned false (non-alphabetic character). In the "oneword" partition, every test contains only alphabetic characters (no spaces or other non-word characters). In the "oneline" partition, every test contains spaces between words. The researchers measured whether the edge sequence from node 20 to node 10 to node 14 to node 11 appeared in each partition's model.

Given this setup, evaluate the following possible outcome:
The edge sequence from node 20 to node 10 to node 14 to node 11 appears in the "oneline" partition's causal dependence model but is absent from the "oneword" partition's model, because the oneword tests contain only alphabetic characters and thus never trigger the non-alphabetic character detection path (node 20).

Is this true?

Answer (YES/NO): YES